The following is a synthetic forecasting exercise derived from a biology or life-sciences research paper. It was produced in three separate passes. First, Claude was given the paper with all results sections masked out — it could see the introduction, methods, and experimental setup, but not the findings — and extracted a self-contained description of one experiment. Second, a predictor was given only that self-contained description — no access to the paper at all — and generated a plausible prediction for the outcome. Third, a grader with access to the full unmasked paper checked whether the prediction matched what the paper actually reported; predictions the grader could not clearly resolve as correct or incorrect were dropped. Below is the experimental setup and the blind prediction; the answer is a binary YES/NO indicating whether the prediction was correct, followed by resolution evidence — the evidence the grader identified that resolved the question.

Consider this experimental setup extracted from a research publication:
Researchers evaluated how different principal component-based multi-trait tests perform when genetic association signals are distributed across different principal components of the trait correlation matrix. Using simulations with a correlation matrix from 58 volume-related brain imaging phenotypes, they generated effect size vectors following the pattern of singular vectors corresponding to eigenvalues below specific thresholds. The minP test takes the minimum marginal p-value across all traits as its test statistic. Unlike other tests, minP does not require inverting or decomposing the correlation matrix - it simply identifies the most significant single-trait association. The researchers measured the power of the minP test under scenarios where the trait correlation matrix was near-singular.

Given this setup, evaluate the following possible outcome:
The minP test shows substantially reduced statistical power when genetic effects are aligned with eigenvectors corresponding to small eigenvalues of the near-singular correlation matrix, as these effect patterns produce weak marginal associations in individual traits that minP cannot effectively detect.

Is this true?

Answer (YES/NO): YES